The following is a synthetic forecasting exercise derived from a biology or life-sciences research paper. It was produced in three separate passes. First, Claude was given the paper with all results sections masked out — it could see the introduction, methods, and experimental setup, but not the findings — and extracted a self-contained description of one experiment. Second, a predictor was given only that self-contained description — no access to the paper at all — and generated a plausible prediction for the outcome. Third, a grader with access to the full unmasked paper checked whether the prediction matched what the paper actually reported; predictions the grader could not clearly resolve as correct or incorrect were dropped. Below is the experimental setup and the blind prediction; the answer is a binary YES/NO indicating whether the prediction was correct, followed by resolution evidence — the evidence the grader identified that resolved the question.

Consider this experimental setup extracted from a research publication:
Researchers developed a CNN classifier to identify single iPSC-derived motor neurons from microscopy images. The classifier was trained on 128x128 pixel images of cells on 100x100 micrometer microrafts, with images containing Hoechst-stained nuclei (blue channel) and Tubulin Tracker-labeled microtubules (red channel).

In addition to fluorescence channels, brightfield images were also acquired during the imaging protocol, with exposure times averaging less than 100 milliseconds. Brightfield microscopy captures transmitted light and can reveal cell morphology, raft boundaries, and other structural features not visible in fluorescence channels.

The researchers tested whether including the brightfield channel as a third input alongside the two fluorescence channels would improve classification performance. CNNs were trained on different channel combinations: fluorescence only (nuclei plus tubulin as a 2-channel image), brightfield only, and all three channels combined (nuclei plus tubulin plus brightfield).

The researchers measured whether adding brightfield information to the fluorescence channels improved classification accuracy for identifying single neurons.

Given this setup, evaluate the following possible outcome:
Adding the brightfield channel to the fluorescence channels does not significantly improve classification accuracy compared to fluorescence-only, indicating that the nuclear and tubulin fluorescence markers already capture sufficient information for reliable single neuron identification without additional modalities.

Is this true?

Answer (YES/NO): YES